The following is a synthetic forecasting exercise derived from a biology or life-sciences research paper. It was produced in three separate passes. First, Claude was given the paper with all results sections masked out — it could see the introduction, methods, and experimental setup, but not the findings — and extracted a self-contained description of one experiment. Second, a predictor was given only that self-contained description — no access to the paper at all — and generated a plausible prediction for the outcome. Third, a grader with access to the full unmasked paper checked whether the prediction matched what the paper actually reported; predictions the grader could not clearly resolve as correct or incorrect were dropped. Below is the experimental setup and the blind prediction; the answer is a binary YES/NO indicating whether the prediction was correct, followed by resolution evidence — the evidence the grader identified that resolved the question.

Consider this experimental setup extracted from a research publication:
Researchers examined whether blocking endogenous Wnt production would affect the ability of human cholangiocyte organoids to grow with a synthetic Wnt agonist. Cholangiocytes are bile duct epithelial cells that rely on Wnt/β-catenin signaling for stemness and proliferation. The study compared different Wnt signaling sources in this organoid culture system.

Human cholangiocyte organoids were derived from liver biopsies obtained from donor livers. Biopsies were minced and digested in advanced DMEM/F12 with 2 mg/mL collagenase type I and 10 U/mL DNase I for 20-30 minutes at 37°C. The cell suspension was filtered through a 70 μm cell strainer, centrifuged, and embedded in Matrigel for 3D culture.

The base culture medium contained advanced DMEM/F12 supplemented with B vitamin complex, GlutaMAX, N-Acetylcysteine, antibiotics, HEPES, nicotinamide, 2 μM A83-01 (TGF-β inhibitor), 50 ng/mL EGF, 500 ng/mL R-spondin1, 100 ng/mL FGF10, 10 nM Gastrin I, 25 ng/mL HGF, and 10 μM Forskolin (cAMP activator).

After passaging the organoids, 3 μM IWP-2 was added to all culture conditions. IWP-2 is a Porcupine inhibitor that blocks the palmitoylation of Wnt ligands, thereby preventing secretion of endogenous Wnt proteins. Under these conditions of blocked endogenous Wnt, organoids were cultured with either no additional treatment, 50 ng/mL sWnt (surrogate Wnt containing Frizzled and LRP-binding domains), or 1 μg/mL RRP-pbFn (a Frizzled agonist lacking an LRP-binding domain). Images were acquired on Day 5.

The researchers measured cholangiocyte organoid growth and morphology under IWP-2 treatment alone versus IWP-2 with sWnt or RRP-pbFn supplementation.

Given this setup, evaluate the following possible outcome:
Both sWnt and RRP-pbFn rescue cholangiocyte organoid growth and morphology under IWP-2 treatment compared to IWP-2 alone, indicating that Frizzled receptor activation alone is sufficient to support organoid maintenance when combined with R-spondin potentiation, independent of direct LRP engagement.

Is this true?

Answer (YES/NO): YES